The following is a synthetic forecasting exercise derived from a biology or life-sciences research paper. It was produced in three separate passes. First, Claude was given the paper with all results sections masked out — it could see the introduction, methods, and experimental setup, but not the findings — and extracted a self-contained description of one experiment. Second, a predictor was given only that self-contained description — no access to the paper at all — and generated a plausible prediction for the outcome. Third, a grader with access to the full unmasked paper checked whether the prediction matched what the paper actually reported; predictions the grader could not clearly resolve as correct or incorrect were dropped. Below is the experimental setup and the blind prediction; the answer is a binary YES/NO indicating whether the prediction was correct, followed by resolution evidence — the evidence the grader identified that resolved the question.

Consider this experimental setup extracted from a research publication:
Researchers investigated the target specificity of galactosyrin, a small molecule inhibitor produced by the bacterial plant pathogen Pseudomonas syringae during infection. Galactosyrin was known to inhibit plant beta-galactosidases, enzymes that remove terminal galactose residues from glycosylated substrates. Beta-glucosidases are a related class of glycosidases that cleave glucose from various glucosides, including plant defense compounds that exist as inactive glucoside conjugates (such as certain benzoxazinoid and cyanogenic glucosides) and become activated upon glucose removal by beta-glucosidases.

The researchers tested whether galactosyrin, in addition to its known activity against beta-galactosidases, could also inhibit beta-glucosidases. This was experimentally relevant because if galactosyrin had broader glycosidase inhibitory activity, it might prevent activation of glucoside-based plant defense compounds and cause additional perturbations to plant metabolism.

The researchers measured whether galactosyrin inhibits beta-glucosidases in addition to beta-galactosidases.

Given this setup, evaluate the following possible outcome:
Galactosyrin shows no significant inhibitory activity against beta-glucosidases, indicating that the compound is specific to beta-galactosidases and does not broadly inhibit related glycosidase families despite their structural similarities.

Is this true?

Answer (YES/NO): NO